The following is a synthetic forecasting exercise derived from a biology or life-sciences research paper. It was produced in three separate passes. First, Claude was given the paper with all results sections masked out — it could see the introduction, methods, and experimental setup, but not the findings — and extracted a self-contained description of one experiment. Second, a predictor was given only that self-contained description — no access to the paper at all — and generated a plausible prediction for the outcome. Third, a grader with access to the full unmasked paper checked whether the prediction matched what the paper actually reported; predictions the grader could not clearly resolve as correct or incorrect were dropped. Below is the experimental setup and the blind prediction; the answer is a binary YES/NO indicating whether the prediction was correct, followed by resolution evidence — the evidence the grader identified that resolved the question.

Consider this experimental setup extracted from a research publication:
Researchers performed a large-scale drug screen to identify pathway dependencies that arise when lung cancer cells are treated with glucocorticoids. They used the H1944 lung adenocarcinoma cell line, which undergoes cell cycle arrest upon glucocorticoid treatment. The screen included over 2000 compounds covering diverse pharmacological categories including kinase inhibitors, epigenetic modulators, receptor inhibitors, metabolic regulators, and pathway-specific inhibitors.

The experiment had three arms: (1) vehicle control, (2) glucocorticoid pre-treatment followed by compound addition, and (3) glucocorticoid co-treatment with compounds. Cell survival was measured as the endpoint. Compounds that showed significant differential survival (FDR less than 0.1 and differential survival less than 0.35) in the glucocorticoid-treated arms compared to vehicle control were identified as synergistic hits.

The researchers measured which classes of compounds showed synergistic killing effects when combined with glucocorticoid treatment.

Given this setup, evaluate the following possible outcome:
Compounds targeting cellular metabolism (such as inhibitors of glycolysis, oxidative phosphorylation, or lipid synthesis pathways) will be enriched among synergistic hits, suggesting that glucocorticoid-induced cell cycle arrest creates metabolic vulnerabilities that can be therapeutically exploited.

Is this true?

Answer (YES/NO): NO